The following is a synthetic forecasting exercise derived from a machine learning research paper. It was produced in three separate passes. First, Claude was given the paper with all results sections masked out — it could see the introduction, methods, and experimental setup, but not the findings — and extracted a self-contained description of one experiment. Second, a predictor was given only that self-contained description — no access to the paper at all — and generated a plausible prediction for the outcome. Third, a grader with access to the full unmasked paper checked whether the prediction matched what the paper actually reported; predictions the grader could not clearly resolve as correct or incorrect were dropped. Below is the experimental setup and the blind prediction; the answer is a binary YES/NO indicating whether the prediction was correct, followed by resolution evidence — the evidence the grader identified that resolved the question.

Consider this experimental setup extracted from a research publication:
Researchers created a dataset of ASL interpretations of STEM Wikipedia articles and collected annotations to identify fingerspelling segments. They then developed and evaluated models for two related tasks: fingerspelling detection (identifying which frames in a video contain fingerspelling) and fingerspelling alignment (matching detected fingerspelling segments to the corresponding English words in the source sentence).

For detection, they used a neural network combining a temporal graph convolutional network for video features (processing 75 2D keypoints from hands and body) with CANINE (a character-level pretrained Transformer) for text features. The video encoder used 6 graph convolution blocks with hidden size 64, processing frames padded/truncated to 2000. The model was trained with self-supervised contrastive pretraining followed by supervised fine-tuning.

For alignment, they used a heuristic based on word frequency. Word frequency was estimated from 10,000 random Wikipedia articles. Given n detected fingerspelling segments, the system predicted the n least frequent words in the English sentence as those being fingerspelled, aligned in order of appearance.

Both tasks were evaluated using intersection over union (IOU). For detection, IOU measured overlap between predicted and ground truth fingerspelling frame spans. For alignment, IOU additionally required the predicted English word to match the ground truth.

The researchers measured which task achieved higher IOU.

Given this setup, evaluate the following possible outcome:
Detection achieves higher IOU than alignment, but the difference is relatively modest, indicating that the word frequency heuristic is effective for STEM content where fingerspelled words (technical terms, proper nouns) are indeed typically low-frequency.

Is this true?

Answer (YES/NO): NO